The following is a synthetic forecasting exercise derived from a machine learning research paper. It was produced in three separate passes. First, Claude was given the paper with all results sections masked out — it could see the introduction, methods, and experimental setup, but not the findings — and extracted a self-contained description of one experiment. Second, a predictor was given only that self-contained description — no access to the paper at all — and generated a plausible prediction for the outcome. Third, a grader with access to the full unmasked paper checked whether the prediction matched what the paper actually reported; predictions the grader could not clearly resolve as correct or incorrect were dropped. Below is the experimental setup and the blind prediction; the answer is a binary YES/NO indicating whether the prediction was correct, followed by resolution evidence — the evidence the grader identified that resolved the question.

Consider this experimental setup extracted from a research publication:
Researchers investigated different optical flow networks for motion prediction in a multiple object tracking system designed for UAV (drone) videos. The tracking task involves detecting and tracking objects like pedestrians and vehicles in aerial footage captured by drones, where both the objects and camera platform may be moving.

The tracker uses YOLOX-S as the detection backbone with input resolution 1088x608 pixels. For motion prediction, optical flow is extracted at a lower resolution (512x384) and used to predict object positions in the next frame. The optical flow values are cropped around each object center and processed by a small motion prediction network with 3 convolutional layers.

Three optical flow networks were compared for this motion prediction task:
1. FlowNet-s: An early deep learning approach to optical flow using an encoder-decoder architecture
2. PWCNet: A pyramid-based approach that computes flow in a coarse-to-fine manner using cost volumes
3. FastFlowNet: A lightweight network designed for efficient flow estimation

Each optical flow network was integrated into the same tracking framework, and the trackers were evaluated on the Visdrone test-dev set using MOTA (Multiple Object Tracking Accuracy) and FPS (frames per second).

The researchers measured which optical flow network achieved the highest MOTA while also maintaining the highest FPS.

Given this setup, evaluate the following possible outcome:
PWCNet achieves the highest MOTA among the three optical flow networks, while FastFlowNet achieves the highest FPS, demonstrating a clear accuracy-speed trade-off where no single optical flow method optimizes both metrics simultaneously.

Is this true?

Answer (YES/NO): NO